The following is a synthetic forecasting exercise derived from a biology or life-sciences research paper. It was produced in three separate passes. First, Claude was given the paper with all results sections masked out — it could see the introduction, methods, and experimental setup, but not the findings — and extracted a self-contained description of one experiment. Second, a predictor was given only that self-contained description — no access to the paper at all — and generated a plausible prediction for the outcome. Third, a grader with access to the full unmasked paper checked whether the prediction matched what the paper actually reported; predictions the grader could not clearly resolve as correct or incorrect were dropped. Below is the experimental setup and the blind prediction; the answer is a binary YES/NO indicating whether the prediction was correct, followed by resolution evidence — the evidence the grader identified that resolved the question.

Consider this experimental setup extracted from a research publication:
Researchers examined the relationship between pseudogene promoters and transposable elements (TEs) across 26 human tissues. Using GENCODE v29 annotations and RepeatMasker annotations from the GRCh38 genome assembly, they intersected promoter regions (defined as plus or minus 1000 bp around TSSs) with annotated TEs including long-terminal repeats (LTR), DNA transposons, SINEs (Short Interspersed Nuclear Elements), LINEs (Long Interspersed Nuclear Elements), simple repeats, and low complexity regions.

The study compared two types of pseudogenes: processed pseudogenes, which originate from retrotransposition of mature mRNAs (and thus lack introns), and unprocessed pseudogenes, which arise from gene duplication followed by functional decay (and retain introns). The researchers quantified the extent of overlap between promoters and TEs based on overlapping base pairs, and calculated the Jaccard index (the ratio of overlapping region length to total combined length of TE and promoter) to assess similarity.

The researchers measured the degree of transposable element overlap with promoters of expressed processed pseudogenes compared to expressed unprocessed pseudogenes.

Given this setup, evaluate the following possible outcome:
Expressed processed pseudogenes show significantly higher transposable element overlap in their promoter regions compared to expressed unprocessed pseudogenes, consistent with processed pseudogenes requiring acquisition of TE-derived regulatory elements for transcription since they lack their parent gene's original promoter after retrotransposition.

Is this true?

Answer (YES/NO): NO